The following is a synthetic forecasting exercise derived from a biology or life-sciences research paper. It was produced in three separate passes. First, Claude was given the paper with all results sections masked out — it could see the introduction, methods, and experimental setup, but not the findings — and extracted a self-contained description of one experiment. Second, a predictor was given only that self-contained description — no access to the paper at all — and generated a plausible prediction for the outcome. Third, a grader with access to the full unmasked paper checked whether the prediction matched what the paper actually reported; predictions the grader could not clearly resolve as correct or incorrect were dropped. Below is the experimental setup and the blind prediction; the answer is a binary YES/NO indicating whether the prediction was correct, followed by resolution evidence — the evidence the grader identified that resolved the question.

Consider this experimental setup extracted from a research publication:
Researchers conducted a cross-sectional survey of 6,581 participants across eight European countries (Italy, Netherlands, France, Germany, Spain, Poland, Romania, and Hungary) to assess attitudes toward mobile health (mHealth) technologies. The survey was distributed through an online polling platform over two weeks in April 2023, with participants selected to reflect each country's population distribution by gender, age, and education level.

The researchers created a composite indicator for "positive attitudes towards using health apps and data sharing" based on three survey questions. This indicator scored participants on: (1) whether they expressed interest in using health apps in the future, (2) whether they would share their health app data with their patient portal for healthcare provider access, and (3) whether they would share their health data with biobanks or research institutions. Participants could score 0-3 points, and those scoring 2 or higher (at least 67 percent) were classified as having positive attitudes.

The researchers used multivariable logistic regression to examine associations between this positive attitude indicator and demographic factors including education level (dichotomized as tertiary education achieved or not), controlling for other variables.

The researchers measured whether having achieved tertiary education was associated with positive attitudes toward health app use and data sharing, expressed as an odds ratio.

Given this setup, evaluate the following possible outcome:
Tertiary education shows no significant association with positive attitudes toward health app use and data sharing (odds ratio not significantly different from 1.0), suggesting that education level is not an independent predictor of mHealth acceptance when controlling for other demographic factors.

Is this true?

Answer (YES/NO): NO